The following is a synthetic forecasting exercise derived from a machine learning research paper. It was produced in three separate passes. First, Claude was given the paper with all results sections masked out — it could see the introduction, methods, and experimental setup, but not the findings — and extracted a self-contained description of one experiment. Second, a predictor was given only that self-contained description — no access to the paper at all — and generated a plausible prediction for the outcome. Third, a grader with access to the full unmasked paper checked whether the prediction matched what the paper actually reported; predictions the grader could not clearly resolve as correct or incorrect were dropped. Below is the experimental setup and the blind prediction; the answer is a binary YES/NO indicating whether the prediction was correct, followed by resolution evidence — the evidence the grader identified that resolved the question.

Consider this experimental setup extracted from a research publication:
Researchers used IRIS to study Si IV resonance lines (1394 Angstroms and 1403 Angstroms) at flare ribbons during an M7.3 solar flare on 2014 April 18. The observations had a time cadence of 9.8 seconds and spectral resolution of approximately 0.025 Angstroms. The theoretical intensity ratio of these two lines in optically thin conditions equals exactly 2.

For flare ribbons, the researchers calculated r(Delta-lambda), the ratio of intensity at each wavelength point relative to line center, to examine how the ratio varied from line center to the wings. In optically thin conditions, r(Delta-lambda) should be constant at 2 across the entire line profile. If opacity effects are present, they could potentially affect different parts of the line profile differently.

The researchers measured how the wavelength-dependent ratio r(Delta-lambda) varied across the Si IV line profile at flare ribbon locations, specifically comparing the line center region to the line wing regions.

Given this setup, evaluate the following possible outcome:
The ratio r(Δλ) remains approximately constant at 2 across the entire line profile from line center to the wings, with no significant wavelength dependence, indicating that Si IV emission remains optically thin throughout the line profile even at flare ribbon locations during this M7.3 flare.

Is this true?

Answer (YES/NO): NO